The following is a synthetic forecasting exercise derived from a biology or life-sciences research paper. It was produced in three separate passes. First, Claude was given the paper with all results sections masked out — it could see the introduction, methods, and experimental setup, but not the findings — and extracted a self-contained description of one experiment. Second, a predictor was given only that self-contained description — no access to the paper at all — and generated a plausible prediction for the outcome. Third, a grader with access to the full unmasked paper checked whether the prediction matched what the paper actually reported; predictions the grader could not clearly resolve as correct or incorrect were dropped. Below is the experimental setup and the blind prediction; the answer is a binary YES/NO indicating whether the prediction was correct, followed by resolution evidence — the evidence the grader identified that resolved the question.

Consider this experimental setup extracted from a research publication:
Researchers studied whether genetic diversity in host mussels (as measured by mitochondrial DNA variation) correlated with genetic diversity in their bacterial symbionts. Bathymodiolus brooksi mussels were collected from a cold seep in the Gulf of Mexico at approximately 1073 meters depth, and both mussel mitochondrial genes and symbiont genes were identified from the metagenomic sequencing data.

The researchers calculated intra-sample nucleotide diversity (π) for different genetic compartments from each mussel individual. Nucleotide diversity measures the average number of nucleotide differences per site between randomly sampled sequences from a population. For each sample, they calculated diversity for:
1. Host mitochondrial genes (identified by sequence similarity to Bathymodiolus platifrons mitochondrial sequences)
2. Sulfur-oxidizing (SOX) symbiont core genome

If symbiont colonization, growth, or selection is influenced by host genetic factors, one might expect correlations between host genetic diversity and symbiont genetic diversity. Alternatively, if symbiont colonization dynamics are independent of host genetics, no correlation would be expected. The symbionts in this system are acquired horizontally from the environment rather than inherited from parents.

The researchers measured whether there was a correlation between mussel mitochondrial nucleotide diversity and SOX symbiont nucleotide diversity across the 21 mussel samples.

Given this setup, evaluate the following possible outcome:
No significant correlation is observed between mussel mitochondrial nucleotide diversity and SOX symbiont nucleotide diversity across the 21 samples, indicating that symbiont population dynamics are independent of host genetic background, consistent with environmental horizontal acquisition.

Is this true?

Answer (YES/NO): NO